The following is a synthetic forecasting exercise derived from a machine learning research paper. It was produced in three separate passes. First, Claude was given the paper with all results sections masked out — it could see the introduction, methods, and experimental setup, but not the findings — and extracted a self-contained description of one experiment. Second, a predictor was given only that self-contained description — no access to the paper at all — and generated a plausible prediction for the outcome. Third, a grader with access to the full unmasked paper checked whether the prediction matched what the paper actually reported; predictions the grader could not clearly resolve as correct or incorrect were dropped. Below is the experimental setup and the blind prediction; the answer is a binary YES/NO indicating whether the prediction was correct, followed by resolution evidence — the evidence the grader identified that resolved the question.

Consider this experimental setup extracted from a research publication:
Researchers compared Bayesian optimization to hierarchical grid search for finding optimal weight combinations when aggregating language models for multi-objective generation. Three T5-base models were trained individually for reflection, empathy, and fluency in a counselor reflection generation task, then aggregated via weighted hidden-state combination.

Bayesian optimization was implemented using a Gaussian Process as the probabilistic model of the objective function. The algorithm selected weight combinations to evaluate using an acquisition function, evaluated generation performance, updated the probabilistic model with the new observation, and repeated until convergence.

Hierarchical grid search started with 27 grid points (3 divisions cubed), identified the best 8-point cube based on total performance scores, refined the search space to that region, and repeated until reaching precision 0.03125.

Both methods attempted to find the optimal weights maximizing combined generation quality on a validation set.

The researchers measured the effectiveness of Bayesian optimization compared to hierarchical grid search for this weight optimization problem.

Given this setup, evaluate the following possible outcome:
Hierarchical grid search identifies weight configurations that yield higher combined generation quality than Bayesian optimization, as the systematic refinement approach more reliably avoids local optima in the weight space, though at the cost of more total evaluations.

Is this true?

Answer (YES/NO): NO